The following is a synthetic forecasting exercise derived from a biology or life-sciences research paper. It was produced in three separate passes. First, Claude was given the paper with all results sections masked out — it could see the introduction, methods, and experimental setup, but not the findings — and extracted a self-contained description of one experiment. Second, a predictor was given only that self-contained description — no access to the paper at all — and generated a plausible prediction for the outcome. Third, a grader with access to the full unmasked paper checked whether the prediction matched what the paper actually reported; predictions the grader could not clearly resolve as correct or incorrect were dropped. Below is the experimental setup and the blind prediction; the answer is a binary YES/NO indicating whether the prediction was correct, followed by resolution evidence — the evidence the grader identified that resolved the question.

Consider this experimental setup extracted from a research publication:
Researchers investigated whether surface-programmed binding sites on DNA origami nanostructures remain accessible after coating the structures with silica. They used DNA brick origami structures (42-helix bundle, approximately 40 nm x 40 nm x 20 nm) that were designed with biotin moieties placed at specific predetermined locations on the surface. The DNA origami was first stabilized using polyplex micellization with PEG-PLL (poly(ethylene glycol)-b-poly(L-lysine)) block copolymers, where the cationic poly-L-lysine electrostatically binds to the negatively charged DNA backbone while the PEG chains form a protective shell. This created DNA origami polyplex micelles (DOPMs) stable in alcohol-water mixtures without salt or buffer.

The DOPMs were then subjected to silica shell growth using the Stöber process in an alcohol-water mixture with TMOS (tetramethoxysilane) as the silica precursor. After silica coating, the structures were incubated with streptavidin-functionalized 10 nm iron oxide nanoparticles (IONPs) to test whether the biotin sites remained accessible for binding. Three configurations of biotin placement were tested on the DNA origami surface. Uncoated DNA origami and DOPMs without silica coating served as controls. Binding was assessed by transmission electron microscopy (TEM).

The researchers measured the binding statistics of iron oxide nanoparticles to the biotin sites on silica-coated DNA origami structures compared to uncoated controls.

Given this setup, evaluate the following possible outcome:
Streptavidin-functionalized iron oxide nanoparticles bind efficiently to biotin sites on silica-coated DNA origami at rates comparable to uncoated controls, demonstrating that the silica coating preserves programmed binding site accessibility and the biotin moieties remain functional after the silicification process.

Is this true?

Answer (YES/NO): YES